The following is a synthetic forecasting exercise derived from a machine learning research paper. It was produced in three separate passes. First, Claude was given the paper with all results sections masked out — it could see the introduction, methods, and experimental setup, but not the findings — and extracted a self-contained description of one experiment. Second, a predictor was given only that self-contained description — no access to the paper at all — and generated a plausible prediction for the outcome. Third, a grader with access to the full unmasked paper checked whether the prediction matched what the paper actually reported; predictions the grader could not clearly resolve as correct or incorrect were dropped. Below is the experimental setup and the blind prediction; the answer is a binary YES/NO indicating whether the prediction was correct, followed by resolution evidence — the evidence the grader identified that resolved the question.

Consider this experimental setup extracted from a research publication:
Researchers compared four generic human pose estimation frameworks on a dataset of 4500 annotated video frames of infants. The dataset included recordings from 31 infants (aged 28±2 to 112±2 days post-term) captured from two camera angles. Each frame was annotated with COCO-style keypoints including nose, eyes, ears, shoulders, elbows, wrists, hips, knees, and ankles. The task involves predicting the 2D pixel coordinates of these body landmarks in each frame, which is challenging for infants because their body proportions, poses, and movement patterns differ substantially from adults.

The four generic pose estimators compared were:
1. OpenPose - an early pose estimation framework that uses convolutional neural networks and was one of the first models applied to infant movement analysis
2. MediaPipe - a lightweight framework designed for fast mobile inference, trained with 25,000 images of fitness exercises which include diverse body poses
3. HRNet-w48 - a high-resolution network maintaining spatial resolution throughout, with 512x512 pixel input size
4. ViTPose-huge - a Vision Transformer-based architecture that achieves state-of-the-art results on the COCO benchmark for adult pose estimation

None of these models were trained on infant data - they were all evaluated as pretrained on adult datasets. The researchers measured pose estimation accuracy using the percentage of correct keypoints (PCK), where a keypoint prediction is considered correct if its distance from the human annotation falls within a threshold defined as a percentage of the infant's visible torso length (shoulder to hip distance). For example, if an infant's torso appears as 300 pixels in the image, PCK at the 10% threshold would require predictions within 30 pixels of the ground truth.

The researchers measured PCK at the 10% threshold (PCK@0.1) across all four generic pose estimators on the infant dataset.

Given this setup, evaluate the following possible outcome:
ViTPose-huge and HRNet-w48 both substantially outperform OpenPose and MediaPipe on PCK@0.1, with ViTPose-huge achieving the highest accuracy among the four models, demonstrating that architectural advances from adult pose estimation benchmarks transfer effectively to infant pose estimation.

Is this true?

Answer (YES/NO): NO